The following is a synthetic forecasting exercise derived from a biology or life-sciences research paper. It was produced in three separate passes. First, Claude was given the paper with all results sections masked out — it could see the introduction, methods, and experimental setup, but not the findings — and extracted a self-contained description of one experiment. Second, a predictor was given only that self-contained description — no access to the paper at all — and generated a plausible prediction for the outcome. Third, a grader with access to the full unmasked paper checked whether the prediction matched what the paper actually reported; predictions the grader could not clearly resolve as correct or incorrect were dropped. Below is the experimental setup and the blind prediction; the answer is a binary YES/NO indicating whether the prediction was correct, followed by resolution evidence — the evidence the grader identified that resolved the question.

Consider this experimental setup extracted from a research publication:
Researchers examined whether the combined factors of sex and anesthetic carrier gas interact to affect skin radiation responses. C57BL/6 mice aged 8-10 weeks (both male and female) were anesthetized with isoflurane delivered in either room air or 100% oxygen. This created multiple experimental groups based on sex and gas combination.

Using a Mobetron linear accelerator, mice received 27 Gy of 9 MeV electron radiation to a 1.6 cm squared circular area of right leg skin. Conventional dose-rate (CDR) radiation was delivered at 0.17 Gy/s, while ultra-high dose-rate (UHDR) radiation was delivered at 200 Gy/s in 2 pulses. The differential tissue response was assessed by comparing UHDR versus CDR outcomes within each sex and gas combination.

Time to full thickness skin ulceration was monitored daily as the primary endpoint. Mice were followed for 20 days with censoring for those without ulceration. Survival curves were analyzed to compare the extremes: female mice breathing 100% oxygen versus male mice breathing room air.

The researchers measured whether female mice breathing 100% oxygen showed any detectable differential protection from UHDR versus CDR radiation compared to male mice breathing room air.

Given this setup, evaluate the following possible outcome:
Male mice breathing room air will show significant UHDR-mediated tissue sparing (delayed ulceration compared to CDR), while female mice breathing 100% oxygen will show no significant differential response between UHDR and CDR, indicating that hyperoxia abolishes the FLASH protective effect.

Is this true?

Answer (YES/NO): YES